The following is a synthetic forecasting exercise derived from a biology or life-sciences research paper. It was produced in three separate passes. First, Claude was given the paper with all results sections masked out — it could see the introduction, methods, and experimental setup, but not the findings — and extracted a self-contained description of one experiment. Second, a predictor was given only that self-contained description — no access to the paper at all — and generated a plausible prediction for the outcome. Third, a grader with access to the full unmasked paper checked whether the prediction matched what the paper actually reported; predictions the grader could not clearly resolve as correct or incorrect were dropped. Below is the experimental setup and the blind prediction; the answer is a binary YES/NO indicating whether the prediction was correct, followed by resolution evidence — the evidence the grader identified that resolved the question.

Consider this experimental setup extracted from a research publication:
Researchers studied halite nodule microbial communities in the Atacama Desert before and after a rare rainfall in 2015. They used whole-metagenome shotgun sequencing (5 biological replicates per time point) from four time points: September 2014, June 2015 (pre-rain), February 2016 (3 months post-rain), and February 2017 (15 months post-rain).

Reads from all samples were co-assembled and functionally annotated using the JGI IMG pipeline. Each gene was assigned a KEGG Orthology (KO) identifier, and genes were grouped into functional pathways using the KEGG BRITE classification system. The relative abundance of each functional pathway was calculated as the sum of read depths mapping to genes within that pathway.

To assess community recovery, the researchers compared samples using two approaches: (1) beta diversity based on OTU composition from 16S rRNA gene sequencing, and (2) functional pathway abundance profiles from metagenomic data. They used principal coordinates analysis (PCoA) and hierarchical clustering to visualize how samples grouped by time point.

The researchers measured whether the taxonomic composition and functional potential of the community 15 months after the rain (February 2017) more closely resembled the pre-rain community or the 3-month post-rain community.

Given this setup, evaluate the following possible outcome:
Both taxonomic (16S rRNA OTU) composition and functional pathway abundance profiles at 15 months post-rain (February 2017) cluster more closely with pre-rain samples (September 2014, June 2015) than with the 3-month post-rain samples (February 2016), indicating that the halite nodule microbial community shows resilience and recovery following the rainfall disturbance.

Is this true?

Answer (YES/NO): NO